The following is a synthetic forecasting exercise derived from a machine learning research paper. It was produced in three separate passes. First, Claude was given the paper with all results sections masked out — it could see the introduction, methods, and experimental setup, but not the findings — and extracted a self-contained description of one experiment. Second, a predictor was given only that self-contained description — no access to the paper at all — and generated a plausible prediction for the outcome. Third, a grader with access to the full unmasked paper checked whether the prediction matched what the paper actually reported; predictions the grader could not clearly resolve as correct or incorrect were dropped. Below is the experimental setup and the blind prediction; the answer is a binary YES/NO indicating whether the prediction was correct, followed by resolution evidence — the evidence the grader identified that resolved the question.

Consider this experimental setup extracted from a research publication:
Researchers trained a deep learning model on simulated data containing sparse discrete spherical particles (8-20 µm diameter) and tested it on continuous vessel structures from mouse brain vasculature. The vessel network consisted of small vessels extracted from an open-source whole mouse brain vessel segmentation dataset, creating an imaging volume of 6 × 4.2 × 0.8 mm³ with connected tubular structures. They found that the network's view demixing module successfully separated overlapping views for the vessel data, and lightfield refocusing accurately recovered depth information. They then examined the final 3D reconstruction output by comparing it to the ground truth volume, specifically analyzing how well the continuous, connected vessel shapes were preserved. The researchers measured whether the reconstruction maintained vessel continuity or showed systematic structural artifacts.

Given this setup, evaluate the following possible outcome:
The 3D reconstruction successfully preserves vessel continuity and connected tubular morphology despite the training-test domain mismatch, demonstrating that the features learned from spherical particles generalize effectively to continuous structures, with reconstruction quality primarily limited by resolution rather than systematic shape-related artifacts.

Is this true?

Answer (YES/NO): NO